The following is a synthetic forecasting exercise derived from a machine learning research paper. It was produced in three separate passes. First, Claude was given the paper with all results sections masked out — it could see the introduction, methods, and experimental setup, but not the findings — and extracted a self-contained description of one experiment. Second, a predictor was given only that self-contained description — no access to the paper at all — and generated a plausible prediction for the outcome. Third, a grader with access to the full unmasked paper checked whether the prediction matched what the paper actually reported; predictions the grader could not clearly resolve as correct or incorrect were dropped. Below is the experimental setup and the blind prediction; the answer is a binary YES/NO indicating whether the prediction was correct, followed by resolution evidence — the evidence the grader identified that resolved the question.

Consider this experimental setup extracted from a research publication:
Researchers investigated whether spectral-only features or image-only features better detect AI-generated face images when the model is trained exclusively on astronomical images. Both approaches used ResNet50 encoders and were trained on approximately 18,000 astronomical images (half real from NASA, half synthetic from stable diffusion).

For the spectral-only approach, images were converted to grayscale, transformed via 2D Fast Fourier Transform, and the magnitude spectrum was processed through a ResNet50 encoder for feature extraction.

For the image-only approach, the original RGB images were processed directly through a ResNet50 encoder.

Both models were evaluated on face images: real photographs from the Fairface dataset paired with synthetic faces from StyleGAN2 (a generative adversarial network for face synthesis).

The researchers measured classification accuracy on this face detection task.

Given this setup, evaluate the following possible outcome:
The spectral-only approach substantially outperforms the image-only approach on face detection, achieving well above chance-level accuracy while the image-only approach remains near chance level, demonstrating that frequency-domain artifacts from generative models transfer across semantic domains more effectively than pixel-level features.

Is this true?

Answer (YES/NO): NO